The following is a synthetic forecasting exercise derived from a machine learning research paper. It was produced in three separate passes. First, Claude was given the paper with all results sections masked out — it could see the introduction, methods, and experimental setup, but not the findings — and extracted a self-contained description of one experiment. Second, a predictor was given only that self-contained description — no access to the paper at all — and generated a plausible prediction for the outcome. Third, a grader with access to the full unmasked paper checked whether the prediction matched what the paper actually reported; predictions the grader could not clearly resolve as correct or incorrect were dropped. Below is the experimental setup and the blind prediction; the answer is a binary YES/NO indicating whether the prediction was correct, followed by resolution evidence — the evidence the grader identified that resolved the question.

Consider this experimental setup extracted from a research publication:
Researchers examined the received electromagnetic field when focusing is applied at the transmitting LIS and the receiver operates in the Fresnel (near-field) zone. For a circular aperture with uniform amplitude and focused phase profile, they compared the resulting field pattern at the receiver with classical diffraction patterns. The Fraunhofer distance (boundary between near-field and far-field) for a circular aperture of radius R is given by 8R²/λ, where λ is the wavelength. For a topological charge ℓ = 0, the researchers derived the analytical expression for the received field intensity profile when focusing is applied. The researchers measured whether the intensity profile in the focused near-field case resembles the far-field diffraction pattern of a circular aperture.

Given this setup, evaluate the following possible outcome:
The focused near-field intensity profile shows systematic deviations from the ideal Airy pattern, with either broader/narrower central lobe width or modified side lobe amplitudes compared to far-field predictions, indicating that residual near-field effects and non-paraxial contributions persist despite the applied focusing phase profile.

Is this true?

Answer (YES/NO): NO